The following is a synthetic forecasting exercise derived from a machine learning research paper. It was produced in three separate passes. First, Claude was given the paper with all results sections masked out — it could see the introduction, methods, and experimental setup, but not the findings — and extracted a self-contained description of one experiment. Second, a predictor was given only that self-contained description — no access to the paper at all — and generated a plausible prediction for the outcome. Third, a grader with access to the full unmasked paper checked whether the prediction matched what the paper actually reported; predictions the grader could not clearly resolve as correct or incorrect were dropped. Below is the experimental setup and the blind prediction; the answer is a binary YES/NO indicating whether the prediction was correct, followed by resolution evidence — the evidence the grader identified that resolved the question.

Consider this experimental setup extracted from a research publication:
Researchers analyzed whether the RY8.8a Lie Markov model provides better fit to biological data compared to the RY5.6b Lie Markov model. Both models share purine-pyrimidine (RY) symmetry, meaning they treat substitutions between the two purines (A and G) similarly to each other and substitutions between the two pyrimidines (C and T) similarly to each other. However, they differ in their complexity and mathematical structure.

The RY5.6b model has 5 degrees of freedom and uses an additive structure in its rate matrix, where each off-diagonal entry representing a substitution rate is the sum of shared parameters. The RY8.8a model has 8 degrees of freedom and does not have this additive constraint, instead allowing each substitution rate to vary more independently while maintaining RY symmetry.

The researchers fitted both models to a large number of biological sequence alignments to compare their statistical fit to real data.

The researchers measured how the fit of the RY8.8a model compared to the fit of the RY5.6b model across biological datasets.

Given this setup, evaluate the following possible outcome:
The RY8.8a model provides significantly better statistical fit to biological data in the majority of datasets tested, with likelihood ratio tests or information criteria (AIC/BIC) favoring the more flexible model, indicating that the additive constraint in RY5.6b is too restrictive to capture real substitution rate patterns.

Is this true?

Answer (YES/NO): NO